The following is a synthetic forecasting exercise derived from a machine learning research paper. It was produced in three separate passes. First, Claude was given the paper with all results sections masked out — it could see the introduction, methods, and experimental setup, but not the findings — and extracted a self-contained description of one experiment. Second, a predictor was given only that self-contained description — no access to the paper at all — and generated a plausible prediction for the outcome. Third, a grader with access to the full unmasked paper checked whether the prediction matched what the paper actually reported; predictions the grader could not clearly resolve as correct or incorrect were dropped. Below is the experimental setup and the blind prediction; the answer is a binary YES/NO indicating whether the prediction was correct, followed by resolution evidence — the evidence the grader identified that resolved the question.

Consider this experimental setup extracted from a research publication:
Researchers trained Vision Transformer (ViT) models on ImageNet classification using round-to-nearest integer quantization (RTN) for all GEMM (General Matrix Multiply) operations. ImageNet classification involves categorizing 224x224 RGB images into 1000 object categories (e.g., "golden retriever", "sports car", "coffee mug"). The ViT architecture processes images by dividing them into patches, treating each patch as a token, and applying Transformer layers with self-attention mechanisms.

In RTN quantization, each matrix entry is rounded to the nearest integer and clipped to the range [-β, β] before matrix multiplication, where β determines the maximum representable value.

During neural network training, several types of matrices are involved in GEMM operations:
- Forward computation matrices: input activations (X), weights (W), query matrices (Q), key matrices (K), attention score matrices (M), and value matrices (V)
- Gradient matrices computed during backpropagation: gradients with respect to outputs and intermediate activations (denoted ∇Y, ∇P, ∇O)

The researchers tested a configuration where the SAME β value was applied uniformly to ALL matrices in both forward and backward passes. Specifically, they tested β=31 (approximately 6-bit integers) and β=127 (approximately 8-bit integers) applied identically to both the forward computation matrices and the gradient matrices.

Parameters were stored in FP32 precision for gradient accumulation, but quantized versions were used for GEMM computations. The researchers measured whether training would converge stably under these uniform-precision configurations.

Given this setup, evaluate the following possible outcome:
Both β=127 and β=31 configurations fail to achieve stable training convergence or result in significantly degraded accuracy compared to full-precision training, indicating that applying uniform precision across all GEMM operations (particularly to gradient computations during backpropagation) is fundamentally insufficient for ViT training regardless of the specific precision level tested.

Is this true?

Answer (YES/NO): YES